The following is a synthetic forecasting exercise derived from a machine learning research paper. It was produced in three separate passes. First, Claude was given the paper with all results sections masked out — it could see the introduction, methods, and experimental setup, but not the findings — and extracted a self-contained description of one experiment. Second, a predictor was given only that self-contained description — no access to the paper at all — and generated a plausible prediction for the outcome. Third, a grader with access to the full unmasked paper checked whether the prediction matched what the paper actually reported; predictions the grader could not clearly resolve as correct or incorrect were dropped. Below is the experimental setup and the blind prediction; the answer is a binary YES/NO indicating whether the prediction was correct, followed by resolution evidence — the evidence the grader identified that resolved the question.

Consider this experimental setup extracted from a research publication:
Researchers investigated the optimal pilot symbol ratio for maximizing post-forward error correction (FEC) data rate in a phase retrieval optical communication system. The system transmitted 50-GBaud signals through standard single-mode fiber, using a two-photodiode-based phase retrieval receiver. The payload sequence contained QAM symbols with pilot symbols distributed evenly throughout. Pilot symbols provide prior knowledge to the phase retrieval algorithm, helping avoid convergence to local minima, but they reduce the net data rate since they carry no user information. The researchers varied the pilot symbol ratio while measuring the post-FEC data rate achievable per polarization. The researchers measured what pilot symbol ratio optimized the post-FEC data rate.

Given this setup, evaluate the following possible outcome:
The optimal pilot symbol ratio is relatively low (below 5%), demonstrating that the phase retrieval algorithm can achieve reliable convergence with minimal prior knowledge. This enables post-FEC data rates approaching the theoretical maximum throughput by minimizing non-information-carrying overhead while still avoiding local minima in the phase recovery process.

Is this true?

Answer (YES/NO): NO